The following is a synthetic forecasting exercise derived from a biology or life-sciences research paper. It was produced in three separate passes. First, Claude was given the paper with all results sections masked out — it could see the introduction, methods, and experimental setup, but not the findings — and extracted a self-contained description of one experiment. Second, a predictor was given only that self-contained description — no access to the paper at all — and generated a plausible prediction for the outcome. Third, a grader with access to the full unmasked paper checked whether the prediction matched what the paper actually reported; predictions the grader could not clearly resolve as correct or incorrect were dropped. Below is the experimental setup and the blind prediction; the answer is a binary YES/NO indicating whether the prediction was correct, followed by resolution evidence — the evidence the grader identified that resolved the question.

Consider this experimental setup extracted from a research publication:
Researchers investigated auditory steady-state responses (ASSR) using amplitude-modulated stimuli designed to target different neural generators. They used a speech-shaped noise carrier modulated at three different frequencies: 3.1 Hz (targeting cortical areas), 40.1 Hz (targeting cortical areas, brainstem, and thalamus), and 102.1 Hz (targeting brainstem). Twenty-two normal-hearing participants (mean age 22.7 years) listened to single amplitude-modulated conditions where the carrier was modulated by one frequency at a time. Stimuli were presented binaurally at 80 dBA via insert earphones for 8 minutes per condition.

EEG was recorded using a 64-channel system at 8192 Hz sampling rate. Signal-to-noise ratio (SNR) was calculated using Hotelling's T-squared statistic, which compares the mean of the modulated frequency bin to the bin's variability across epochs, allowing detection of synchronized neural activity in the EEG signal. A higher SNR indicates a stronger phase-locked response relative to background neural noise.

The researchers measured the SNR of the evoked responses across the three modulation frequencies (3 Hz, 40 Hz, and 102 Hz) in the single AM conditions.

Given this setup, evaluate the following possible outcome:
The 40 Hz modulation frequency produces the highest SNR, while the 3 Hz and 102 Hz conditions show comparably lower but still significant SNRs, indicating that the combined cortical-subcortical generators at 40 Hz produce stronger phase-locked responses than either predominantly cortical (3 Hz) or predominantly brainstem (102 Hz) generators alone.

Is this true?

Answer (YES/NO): NO